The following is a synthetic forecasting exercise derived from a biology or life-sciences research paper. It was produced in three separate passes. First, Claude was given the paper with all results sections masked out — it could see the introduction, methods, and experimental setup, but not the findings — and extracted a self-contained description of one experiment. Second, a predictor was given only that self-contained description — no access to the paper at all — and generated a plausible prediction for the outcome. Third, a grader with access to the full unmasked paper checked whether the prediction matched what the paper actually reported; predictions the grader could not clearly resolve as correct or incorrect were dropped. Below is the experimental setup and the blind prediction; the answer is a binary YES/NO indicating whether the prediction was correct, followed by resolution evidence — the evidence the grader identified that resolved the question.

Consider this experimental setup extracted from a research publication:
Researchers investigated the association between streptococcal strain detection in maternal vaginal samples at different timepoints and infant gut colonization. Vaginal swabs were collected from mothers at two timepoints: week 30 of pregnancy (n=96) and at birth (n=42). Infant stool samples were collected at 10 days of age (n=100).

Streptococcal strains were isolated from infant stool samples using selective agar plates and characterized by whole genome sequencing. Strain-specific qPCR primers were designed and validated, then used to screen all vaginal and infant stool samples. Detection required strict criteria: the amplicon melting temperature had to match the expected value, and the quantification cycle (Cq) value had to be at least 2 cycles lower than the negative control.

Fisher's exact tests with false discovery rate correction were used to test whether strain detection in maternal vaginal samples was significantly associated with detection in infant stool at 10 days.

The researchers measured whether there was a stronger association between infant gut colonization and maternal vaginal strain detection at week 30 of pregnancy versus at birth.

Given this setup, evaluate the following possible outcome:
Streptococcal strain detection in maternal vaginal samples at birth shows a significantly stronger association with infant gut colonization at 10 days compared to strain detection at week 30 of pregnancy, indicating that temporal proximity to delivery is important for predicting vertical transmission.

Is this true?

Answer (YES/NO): NO